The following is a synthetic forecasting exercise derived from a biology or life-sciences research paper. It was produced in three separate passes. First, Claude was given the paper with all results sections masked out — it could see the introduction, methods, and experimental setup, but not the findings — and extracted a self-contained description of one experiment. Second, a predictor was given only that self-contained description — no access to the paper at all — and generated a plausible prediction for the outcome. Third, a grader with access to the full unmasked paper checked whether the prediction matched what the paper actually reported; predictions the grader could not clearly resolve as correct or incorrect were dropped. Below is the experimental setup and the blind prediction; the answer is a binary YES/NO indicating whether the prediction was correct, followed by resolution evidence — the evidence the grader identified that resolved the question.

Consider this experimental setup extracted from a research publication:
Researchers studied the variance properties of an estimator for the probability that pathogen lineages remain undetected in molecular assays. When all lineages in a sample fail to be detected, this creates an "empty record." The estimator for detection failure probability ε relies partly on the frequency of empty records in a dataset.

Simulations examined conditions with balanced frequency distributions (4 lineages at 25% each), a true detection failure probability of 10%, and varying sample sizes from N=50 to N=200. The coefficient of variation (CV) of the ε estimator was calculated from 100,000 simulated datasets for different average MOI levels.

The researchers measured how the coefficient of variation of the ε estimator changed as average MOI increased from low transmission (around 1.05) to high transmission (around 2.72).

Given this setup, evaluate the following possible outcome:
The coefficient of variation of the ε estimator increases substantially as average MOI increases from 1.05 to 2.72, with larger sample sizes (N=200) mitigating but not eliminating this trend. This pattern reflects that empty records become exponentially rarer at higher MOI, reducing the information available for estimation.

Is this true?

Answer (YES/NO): YES